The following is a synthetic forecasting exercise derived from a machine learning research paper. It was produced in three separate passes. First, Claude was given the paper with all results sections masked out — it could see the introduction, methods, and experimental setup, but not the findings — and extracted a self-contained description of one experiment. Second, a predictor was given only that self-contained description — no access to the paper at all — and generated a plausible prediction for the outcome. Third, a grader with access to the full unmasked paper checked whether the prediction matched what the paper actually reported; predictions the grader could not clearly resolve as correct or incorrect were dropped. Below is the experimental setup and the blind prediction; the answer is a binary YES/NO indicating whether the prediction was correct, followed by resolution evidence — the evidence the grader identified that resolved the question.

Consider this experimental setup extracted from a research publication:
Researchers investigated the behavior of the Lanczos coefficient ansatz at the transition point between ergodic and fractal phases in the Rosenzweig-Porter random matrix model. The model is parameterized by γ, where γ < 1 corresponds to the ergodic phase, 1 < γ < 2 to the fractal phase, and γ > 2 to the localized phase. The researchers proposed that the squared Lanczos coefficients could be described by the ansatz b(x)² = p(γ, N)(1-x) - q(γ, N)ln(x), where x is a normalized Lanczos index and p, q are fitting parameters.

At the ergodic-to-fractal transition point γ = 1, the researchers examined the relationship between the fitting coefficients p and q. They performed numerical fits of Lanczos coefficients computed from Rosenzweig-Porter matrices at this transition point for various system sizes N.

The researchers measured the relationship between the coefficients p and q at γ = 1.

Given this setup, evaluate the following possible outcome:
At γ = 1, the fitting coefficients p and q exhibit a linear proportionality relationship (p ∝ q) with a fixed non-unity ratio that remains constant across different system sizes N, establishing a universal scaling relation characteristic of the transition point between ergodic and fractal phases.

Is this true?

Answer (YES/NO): NO